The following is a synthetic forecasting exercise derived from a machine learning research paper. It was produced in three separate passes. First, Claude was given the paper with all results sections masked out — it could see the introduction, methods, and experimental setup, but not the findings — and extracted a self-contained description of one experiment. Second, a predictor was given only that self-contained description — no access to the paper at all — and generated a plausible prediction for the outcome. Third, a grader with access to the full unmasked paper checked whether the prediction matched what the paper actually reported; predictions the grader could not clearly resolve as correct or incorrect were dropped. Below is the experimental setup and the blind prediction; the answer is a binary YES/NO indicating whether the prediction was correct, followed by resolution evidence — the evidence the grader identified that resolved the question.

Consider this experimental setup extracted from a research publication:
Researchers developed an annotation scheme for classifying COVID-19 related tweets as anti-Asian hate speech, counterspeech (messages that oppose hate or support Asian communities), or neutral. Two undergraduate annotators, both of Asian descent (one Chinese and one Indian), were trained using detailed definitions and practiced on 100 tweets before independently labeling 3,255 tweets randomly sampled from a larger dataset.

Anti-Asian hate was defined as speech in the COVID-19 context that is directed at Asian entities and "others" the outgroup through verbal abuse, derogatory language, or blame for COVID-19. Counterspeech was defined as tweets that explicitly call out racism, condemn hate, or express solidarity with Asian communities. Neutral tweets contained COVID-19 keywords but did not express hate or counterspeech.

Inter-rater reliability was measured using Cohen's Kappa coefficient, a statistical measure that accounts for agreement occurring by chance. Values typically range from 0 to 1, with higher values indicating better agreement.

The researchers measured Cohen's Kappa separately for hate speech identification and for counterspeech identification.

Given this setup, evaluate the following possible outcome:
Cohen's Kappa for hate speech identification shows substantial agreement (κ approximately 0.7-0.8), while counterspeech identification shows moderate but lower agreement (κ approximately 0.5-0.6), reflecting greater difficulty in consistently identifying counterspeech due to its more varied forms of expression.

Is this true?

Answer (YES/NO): NO